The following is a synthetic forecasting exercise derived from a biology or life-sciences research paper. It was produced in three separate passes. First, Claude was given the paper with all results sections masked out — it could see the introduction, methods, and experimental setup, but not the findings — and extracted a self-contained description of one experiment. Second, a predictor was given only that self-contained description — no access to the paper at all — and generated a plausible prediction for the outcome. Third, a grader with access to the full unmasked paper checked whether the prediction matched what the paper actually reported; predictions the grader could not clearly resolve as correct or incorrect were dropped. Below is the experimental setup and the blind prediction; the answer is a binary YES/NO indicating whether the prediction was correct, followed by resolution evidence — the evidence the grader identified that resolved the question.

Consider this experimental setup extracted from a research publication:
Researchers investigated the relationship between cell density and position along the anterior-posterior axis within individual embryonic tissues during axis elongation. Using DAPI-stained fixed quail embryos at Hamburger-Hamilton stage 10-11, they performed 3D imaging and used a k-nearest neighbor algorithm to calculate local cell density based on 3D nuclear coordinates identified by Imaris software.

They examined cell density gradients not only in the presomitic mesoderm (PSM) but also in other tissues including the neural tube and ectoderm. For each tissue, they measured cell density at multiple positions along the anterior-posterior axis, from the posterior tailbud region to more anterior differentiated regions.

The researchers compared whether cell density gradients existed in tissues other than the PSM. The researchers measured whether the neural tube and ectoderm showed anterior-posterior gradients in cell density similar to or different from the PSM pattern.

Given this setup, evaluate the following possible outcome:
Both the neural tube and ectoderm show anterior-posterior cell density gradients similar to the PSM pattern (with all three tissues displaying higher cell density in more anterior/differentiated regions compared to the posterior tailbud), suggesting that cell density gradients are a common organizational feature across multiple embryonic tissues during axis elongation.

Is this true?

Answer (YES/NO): NO